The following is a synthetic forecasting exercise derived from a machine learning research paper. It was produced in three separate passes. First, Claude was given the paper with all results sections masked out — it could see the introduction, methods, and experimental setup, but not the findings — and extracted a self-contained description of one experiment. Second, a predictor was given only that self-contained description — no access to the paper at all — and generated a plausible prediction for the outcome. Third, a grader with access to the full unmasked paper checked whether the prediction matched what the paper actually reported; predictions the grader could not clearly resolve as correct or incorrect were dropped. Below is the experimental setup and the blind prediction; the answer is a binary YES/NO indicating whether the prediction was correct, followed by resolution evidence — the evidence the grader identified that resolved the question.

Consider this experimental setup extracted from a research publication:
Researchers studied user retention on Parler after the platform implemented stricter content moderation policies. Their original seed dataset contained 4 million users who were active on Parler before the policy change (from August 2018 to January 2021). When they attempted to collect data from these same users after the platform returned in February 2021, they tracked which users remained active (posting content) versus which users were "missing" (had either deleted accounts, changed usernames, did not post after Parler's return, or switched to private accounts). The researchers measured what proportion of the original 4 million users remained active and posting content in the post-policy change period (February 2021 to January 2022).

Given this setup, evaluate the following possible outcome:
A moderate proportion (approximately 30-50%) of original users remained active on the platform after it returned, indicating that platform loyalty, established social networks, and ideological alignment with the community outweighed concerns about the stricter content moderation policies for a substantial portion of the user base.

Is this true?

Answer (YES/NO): NO